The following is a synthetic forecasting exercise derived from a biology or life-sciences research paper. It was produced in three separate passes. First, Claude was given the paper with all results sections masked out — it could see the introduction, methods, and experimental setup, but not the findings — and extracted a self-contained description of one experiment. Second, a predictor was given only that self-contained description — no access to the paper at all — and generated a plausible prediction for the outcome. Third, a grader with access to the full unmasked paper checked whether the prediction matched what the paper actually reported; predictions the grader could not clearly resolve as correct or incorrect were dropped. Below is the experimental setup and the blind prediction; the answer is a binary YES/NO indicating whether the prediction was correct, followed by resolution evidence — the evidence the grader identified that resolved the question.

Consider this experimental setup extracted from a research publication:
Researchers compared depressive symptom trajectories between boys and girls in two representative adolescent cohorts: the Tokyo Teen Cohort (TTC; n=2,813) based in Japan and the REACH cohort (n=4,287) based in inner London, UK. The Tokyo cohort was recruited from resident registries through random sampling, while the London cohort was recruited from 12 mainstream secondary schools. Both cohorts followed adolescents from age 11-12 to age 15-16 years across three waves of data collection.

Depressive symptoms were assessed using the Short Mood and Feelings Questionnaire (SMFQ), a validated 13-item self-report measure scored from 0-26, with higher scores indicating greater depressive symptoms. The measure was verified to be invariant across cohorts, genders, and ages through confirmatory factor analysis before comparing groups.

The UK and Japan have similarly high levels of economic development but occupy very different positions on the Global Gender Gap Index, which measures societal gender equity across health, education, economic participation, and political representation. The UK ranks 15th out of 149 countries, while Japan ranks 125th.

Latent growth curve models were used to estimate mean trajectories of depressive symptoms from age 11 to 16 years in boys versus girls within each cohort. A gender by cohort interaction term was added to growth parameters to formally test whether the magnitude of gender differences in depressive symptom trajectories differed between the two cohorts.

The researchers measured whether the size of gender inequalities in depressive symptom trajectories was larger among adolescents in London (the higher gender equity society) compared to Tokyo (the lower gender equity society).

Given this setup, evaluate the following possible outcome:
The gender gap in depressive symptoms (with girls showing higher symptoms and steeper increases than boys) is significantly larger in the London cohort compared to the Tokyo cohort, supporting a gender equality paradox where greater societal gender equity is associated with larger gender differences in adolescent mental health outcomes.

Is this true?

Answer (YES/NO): YES